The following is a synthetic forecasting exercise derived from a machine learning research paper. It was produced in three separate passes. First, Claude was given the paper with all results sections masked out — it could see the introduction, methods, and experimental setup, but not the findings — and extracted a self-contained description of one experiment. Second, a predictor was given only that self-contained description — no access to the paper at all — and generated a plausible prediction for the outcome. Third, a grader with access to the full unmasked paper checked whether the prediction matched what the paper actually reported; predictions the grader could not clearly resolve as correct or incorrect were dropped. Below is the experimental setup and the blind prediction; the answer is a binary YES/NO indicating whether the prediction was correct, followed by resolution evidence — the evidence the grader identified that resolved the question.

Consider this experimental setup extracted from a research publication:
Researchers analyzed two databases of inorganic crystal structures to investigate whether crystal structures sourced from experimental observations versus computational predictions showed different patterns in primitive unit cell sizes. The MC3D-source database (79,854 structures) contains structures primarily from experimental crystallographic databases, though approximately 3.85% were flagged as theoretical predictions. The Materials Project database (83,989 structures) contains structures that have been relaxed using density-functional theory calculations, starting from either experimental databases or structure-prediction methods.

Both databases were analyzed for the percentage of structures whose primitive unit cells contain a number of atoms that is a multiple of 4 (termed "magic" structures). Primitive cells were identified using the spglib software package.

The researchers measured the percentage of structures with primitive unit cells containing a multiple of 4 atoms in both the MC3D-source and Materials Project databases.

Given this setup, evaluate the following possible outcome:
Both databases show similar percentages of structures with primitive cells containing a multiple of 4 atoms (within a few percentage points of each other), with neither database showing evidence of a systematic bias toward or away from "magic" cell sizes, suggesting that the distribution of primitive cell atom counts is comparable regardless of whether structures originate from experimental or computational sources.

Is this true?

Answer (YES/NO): YES